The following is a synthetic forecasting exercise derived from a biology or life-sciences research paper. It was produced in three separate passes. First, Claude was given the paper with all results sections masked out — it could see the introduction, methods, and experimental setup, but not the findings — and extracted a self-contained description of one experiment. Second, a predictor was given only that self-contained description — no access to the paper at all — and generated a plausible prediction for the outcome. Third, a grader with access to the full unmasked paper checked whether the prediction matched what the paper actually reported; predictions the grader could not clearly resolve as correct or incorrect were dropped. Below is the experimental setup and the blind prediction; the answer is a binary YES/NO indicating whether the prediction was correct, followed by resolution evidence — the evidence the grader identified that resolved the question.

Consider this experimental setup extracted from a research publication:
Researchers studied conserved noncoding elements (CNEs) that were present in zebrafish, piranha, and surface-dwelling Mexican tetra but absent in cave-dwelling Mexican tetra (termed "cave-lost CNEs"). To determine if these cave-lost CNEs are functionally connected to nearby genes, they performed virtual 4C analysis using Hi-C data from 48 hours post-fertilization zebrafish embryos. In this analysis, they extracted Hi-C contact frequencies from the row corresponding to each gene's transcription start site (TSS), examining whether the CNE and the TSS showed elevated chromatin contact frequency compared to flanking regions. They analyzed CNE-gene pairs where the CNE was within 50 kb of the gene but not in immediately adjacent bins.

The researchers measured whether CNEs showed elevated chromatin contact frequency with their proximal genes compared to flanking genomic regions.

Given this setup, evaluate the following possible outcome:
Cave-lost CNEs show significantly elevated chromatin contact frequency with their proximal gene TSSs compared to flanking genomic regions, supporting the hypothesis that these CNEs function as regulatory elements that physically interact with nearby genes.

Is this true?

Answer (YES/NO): YES